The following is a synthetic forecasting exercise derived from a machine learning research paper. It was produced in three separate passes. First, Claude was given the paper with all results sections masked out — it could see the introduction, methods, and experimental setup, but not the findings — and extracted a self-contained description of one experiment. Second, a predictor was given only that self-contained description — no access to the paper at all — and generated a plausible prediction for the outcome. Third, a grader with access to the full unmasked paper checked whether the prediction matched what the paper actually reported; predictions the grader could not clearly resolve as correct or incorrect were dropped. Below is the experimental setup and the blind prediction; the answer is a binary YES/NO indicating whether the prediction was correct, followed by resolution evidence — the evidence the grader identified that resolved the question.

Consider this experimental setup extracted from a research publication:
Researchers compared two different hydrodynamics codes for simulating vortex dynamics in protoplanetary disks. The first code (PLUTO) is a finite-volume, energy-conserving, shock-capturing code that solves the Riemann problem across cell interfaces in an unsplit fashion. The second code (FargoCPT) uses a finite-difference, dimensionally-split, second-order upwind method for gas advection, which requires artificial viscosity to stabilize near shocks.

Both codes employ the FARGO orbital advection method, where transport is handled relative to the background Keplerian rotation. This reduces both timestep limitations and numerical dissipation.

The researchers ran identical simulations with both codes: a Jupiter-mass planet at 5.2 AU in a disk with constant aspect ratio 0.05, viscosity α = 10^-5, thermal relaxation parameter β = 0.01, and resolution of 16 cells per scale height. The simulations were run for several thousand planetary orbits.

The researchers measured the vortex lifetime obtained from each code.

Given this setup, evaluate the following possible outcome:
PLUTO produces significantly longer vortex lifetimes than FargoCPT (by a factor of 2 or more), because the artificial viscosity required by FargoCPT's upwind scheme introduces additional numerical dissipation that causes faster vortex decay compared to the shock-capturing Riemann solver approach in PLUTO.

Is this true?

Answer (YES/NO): NO